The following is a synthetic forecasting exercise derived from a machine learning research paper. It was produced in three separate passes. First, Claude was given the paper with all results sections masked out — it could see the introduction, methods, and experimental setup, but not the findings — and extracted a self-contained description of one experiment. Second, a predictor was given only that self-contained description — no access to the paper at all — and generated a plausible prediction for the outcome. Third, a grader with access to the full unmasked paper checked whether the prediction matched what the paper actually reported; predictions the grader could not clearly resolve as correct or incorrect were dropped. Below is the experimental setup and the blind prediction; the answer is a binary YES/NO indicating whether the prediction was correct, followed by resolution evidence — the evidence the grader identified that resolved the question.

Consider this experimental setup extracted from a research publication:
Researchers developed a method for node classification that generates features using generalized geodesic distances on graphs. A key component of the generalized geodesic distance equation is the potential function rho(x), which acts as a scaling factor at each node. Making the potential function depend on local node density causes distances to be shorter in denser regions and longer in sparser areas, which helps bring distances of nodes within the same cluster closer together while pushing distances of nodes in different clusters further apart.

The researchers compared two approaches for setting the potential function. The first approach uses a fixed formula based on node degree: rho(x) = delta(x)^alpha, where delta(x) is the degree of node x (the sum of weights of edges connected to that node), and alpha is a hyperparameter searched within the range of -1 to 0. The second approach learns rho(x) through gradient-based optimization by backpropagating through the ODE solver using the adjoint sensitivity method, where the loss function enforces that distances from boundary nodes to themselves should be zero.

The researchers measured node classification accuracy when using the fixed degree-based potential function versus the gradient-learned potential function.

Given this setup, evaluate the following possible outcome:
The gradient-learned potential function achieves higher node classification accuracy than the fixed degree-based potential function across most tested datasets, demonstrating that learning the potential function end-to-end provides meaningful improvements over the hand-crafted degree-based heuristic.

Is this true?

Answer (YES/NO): NO